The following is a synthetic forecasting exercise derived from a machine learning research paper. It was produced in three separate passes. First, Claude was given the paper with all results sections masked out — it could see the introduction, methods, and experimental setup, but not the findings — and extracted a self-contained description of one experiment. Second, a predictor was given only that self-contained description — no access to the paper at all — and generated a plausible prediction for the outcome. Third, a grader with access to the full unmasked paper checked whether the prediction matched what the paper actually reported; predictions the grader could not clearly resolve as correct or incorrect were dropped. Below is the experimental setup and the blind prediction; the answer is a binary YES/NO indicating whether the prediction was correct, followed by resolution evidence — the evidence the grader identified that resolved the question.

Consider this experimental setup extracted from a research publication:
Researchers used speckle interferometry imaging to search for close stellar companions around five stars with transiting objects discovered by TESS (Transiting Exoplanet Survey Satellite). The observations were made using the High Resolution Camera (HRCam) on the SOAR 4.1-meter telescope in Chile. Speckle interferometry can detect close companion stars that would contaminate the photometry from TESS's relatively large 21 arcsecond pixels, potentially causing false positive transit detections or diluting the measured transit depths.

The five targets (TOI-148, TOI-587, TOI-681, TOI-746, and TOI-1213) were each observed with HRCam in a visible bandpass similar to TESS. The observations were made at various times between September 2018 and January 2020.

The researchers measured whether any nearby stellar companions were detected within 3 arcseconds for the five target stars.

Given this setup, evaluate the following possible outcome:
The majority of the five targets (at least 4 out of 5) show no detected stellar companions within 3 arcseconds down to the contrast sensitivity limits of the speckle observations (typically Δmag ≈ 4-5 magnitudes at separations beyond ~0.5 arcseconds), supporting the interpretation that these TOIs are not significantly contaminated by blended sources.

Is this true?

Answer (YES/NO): YES